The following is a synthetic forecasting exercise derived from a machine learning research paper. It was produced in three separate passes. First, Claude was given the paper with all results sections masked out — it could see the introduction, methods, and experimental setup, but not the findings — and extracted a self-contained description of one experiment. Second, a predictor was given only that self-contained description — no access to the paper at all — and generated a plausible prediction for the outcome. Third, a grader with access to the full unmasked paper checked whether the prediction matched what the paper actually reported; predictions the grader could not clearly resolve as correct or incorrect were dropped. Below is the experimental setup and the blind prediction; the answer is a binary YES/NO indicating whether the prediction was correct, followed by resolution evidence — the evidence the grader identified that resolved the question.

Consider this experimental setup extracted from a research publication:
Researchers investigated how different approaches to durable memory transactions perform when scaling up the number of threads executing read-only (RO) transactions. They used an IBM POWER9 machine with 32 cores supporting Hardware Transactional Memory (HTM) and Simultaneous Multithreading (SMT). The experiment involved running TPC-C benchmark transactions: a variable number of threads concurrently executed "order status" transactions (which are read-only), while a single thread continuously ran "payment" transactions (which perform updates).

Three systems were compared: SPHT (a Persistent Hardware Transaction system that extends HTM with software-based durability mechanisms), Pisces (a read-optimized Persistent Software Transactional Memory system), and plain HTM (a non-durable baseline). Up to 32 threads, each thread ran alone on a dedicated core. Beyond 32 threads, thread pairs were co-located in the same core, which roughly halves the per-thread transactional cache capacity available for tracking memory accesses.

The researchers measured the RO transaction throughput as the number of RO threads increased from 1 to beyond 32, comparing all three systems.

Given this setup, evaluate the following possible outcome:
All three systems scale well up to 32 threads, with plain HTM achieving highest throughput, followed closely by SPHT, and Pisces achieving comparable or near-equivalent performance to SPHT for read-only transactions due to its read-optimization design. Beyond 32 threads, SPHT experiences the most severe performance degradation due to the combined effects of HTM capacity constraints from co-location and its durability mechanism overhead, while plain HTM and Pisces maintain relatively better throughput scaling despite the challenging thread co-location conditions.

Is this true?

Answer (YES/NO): NO